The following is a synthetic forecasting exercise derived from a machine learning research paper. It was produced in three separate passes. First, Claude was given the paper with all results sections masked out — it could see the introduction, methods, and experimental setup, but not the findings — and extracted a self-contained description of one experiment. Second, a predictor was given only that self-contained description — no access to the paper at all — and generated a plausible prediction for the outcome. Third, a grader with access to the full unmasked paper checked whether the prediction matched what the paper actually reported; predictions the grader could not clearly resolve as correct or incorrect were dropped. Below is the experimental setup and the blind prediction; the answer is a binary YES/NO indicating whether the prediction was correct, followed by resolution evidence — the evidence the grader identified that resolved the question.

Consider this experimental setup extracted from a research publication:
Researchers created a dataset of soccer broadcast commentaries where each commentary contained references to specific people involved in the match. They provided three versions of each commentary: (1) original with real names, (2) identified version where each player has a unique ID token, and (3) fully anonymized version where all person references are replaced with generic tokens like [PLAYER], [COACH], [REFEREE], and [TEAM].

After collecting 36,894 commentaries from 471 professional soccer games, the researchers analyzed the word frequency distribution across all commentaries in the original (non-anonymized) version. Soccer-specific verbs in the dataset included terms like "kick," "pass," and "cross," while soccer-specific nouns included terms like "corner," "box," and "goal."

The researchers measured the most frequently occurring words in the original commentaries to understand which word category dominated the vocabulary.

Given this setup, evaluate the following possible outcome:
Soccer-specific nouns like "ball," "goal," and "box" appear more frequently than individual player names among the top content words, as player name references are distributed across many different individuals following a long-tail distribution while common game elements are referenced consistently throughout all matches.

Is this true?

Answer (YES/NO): NO